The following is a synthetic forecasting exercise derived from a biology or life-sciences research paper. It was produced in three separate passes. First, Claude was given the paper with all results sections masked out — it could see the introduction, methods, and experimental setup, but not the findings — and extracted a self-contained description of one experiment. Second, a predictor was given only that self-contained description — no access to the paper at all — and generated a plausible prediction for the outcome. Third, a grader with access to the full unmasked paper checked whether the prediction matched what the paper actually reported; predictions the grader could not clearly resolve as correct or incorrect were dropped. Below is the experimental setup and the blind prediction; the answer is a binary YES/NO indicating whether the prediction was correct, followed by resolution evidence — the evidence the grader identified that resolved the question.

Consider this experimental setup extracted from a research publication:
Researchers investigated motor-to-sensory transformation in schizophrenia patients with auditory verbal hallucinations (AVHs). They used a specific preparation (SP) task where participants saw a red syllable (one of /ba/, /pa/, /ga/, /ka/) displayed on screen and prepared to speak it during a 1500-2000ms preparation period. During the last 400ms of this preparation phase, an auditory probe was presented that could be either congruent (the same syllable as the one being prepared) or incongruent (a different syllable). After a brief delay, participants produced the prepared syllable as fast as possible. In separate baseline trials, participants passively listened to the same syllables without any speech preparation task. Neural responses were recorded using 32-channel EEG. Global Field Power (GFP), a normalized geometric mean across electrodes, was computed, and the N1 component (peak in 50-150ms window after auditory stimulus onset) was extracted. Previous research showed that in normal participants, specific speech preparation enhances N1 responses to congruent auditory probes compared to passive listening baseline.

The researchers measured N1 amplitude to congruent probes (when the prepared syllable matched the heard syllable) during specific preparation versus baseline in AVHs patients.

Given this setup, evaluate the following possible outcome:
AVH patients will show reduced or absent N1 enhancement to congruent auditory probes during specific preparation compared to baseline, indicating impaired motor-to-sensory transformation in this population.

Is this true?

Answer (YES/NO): YES